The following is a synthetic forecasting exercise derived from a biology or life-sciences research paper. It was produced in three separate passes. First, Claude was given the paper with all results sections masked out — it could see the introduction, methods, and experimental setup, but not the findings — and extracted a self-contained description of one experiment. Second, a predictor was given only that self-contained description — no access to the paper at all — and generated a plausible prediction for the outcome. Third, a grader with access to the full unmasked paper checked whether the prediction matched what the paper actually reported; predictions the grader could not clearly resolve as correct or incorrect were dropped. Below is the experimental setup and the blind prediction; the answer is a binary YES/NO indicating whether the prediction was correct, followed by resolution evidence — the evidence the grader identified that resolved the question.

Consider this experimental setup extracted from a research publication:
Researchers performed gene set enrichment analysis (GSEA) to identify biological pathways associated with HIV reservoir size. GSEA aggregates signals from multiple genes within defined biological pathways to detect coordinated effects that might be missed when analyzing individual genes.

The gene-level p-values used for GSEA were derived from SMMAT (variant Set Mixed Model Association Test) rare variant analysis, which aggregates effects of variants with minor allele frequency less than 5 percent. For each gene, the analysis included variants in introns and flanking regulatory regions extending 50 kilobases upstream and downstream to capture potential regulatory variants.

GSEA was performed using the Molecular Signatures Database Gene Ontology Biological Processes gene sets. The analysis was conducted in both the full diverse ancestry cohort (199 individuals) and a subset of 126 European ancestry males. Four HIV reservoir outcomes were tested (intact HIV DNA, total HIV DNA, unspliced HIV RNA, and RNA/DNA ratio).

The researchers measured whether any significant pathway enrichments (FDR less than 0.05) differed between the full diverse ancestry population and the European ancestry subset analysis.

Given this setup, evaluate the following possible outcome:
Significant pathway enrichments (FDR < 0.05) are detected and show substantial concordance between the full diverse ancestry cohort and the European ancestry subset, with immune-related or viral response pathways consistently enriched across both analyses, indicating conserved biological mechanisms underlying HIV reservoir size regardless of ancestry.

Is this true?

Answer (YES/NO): NO